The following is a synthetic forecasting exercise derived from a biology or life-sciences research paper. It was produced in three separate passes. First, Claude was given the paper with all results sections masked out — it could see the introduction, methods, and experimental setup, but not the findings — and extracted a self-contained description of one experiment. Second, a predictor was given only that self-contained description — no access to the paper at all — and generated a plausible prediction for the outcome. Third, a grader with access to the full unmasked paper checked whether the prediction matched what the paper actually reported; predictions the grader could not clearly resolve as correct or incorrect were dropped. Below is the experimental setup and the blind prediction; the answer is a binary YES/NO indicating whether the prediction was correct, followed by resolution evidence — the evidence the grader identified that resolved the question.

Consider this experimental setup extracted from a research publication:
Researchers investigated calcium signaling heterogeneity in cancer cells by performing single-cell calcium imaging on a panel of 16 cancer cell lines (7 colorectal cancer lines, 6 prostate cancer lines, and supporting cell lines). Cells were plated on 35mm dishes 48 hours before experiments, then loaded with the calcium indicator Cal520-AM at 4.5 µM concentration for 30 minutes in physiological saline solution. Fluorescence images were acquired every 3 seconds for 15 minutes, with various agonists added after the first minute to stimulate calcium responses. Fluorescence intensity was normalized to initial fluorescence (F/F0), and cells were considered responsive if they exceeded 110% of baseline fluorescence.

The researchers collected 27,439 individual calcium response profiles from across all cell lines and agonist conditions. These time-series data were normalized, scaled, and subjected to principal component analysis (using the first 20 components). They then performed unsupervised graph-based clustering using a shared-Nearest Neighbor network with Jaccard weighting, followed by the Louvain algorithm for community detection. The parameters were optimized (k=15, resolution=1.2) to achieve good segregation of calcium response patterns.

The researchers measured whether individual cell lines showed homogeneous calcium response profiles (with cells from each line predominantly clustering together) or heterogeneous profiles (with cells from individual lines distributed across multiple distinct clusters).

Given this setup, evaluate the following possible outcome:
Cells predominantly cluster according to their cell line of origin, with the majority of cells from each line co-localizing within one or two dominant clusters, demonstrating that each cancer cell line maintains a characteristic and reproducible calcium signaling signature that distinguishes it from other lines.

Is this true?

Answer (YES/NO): NO